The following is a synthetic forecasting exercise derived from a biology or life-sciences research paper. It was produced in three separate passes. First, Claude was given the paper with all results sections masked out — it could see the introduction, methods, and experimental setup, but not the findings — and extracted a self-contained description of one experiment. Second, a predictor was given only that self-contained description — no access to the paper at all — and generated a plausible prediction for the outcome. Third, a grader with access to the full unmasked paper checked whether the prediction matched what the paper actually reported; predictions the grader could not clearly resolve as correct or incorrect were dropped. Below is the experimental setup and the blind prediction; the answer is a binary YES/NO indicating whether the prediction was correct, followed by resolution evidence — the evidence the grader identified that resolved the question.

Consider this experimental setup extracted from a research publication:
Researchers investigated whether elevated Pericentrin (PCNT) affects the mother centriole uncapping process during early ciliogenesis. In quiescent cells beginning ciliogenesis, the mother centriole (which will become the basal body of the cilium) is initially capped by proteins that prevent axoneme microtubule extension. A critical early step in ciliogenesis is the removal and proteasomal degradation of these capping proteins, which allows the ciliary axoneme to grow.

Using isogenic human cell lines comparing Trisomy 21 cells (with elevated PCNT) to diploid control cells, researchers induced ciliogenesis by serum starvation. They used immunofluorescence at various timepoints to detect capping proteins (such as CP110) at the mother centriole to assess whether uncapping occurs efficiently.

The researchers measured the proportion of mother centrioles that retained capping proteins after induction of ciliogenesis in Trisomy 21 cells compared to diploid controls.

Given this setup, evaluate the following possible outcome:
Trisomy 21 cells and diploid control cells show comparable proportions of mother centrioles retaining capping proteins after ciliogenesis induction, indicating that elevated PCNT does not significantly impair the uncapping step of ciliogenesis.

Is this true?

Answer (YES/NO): NO